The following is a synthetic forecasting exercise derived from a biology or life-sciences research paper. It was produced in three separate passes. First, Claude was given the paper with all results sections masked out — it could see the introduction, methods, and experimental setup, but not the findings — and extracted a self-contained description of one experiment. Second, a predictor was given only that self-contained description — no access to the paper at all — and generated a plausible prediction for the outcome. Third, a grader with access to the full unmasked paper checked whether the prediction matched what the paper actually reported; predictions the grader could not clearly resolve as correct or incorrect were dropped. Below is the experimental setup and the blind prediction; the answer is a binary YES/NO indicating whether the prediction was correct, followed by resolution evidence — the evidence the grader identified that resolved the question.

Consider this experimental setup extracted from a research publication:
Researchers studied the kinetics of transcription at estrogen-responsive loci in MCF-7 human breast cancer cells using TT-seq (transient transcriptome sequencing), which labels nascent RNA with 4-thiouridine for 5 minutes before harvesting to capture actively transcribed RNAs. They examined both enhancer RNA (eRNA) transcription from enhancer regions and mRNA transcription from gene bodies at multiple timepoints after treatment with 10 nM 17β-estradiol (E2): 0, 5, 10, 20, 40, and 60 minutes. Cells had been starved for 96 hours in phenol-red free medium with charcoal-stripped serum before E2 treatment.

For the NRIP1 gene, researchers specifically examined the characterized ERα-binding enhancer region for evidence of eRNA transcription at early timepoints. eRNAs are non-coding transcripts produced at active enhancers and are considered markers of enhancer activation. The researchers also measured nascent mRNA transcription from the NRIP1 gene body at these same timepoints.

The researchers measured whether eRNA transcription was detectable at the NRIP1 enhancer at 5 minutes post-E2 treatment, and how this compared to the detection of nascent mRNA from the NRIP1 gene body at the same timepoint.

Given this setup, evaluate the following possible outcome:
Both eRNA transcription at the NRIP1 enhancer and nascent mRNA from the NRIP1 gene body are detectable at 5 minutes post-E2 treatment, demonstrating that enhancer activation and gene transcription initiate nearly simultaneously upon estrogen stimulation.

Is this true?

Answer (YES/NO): NO